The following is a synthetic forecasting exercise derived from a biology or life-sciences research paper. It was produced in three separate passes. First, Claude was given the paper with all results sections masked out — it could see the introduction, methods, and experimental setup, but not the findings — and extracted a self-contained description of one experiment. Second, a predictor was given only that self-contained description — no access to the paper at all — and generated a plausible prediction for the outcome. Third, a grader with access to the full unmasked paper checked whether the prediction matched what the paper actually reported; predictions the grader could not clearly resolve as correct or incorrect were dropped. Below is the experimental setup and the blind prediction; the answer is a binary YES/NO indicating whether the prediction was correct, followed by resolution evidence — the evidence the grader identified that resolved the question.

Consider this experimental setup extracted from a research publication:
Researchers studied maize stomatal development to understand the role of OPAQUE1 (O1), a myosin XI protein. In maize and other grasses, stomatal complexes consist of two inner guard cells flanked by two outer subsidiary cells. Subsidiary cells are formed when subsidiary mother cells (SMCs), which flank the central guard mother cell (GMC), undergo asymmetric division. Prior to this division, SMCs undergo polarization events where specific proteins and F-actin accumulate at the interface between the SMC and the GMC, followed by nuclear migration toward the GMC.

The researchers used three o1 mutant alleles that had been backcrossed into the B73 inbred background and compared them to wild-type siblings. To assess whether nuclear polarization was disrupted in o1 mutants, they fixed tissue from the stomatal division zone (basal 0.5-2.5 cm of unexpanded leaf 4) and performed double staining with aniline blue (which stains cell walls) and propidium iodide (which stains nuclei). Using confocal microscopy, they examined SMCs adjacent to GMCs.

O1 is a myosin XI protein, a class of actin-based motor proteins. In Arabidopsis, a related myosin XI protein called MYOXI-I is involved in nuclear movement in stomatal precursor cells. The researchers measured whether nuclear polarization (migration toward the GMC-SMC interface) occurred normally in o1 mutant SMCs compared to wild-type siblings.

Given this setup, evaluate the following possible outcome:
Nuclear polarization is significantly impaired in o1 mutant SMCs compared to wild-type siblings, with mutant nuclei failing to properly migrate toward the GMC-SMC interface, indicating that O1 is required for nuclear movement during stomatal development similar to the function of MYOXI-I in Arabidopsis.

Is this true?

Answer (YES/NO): NO